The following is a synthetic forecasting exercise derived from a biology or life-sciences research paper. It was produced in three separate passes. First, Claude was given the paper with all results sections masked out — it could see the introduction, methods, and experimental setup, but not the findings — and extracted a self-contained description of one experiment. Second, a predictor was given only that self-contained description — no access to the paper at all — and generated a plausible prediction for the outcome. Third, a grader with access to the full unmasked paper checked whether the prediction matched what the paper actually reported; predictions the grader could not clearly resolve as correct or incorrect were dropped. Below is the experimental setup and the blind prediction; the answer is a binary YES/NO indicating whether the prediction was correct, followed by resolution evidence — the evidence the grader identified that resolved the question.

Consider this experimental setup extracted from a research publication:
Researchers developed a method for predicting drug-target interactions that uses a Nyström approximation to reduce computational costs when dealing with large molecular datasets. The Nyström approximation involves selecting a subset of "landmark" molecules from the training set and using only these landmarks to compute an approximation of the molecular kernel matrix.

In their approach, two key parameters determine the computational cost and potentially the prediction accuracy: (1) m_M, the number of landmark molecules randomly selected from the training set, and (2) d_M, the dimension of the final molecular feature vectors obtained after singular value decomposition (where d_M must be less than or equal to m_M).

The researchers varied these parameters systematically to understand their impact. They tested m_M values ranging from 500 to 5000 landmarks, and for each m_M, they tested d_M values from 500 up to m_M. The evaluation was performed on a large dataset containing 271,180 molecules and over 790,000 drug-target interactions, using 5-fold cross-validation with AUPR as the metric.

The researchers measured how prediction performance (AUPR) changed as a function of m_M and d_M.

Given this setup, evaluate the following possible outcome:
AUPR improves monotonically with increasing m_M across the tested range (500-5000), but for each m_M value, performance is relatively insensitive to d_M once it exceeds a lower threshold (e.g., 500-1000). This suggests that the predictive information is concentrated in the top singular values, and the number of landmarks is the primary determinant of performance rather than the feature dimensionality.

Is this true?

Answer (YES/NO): NO